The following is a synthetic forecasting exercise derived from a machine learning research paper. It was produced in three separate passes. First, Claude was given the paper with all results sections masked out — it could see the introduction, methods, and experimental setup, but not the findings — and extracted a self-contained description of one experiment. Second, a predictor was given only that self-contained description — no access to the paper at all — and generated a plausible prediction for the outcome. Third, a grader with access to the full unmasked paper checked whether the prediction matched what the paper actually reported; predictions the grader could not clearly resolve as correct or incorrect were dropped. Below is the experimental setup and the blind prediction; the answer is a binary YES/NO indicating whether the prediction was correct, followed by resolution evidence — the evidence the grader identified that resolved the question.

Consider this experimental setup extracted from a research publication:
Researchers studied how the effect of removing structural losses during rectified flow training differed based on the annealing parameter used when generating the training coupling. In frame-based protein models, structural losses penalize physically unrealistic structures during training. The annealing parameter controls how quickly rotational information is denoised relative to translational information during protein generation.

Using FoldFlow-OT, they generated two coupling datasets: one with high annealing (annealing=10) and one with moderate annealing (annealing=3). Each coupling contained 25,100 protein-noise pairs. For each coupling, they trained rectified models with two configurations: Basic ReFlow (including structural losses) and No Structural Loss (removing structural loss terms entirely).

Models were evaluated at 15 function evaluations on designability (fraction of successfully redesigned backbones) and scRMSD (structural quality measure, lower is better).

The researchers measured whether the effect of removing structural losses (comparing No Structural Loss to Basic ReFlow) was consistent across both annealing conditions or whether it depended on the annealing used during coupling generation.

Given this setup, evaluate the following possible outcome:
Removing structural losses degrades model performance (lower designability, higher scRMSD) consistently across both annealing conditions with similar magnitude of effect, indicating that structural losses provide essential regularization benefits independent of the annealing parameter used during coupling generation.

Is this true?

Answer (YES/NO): NO